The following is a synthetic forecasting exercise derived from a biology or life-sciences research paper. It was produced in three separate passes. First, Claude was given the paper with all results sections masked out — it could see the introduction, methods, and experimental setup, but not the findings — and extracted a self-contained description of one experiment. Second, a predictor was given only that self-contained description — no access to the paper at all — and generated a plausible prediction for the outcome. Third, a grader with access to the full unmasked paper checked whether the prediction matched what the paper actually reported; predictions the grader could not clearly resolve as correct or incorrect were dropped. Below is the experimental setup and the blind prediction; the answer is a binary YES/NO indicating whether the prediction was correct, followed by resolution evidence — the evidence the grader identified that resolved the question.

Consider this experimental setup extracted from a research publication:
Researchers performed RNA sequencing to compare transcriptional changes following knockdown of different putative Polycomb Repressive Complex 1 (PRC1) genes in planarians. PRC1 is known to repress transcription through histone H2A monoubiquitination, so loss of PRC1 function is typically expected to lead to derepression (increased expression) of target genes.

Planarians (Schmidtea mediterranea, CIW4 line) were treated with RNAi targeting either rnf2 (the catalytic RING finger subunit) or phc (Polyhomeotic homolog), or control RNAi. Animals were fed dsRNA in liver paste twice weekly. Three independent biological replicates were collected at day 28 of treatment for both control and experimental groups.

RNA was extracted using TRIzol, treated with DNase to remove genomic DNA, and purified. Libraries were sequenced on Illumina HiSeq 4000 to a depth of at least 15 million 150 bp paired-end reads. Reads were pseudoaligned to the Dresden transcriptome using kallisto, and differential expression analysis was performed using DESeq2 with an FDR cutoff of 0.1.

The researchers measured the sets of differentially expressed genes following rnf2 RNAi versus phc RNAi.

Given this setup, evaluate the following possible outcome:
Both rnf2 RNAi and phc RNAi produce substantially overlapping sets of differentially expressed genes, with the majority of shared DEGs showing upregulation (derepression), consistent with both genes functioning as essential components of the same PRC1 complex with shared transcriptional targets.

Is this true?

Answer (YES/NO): NO